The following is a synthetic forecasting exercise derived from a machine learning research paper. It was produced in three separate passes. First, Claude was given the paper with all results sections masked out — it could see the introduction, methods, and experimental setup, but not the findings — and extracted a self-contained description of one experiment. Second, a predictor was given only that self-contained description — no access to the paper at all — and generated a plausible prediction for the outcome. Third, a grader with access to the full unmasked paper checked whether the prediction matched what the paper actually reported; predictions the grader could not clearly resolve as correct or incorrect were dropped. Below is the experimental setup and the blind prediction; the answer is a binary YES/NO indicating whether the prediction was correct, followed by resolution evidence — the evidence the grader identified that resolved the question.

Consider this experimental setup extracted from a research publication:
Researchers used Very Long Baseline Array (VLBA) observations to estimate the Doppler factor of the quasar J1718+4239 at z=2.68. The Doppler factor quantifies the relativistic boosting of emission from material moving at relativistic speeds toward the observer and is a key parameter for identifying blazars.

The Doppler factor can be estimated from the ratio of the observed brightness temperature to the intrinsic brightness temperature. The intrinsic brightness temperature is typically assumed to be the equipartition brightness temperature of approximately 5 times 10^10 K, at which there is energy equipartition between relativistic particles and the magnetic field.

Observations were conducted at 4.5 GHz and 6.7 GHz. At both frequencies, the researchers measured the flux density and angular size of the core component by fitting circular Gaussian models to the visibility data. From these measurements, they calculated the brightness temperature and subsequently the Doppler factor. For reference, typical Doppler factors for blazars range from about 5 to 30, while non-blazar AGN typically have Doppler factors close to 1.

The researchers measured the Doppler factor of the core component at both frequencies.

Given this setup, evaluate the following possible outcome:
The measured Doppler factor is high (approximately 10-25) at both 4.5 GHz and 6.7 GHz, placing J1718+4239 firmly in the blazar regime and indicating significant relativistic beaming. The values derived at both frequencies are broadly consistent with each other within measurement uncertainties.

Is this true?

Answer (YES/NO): YES